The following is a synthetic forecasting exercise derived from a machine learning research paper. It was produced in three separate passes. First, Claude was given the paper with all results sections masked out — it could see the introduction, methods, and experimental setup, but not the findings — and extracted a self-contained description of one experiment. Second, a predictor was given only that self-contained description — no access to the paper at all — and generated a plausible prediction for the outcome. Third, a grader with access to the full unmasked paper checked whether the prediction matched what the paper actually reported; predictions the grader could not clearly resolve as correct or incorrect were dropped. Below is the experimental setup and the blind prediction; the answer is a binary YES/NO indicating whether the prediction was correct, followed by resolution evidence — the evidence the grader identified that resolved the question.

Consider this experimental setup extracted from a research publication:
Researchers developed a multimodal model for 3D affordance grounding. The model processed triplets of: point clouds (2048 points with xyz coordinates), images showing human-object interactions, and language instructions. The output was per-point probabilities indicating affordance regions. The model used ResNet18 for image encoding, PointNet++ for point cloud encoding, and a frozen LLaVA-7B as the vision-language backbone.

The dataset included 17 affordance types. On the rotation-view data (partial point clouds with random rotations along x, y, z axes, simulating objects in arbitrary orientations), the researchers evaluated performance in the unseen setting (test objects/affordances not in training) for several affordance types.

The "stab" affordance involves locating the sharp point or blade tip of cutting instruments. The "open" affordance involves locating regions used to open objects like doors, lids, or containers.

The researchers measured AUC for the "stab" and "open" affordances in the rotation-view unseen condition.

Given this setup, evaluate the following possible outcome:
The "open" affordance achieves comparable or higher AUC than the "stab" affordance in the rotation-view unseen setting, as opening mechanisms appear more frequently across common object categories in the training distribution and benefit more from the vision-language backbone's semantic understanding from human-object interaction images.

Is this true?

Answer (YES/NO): NO